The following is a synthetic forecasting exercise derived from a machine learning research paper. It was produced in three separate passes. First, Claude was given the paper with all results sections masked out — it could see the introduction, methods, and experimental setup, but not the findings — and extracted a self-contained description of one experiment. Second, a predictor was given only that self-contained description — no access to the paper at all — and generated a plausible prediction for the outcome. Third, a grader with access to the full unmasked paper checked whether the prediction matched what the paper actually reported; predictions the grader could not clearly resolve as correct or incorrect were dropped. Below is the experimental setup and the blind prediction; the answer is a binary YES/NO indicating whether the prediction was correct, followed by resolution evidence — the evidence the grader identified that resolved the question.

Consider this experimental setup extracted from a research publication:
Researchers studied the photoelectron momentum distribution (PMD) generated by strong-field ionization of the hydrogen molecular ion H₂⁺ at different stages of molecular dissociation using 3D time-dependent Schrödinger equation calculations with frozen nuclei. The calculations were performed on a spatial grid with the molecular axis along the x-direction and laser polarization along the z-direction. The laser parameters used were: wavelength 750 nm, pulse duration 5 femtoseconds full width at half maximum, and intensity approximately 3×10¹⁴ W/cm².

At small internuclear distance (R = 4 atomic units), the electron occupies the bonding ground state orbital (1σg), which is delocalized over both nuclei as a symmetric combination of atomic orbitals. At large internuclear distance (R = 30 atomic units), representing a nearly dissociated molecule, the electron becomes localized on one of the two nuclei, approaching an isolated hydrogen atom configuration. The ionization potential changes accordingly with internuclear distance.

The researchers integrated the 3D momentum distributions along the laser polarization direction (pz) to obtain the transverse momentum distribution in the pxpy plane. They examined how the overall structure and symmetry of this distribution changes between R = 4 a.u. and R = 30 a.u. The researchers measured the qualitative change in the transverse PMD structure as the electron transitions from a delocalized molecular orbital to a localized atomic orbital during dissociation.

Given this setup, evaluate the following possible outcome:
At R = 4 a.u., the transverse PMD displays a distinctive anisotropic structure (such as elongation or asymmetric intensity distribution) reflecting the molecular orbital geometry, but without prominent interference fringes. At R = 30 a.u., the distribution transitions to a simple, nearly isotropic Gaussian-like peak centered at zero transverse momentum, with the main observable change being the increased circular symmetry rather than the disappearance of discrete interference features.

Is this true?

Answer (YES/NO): NO